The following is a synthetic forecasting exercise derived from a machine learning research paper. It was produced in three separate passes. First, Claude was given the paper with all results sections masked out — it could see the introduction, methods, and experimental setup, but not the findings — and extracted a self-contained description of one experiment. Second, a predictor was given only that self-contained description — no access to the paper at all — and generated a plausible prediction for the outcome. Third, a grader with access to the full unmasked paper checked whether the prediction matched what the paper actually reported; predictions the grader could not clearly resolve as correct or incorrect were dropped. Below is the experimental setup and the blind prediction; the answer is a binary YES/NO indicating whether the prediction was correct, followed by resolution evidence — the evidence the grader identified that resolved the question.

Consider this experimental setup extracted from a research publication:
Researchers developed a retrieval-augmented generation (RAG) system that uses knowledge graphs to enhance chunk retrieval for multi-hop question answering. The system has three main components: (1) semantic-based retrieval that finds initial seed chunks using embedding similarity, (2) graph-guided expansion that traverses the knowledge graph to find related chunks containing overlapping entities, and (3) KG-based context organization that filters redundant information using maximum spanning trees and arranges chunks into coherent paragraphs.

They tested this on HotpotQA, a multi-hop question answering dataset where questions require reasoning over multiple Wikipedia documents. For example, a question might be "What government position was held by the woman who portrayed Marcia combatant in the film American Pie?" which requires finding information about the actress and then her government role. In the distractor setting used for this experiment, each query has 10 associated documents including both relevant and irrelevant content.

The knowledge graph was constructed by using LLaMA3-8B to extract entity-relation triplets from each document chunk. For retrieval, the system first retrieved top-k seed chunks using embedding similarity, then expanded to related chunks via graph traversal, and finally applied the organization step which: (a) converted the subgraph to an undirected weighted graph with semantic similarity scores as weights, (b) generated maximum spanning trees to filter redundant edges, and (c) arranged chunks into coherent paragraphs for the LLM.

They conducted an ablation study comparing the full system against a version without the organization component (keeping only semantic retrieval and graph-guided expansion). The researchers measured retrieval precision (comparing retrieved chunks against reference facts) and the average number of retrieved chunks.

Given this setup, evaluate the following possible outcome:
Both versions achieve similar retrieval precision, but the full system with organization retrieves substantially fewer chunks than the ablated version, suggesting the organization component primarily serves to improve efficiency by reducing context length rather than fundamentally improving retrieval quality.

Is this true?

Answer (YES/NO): NO